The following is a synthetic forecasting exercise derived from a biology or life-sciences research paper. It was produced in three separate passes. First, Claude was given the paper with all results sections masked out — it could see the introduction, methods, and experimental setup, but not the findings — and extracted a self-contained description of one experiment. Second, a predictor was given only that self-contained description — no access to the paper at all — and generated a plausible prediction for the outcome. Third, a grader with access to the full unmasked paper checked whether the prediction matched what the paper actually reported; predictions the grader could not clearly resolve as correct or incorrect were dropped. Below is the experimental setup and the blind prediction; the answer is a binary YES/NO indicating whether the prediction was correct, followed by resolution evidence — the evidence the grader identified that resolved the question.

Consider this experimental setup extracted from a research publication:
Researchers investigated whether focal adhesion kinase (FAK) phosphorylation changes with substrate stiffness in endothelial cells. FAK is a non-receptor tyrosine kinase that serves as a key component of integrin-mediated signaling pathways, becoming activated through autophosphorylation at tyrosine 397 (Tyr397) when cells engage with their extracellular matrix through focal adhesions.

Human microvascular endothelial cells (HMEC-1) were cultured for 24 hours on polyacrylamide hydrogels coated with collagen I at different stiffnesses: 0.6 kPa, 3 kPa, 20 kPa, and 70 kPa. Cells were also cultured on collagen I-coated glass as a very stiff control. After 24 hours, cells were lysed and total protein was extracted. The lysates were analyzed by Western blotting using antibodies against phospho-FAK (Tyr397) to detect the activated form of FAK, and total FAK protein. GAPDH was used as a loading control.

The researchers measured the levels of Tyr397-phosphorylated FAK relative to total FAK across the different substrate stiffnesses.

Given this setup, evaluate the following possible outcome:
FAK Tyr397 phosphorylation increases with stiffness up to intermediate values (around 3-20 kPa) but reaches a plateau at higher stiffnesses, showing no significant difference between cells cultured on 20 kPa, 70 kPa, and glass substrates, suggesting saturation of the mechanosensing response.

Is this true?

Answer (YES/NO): NO